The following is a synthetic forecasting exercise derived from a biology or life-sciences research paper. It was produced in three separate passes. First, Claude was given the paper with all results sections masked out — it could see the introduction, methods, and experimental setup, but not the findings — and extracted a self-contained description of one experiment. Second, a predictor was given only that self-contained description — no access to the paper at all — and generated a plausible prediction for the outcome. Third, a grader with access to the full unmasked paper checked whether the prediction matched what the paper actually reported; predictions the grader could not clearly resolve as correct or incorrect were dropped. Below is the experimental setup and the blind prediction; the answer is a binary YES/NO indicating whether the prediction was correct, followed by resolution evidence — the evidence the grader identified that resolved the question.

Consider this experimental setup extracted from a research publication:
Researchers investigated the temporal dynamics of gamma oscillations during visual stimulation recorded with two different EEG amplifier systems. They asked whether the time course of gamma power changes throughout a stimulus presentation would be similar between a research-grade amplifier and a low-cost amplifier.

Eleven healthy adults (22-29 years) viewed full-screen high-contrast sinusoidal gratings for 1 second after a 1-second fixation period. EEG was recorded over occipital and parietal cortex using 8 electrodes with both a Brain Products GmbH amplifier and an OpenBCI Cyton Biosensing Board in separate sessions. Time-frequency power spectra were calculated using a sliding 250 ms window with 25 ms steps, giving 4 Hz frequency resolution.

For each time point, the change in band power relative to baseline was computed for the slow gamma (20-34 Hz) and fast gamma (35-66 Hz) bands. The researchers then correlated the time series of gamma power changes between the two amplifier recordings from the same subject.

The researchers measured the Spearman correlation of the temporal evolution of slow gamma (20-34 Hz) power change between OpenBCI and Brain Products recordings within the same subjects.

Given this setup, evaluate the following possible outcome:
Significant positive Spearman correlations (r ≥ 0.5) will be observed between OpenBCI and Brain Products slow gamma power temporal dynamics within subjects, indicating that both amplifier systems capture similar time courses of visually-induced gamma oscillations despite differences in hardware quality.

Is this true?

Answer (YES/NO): YES